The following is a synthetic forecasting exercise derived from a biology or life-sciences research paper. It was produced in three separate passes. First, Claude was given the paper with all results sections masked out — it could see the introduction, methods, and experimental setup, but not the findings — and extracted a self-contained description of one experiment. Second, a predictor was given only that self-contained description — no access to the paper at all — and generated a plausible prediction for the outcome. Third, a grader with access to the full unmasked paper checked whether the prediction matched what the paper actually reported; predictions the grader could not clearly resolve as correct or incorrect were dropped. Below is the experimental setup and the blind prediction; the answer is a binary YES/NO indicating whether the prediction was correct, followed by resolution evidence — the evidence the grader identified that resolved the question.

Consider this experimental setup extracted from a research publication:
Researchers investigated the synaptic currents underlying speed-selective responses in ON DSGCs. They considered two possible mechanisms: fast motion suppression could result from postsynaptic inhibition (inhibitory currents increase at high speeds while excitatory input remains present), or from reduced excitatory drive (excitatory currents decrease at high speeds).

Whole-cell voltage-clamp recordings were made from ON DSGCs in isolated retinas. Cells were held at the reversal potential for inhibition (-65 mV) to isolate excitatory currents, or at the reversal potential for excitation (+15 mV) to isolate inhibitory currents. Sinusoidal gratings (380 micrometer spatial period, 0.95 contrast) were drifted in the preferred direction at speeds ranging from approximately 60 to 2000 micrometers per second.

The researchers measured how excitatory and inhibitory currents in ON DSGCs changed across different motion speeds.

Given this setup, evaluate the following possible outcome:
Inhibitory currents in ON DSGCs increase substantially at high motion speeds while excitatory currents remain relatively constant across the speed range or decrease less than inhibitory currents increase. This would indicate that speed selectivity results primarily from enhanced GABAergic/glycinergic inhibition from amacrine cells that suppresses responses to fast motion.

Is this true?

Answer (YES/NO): YES